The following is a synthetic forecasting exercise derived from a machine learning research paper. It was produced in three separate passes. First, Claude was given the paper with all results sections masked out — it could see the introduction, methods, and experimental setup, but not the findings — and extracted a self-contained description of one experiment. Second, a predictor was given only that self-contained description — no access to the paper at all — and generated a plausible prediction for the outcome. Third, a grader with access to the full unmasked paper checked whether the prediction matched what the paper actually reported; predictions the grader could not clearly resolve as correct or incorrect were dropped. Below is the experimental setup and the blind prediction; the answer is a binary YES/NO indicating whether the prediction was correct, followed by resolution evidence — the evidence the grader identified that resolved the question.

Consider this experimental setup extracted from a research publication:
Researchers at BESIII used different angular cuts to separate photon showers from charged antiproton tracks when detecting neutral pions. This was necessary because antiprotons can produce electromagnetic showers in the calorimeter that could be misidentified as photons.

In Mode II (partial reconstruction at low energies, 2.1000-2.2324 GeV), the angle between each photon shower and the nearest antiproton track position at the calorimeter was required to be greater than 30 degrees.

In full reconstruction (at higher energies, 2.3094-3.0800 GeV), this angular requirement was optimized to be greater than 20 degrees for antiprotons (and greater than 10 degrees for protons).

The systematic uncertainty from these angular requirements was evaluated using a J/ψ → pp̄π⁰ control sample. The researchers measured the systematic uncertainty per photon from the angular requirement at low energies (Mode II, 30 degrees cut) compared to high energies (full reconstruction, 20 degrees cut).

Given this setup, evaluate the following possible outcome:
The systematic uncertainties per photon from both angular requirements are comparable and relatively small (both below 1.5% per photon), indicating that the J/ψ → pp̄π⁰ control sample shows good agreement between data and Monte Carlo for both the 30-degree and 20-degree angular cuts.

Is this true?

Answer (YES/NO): NO